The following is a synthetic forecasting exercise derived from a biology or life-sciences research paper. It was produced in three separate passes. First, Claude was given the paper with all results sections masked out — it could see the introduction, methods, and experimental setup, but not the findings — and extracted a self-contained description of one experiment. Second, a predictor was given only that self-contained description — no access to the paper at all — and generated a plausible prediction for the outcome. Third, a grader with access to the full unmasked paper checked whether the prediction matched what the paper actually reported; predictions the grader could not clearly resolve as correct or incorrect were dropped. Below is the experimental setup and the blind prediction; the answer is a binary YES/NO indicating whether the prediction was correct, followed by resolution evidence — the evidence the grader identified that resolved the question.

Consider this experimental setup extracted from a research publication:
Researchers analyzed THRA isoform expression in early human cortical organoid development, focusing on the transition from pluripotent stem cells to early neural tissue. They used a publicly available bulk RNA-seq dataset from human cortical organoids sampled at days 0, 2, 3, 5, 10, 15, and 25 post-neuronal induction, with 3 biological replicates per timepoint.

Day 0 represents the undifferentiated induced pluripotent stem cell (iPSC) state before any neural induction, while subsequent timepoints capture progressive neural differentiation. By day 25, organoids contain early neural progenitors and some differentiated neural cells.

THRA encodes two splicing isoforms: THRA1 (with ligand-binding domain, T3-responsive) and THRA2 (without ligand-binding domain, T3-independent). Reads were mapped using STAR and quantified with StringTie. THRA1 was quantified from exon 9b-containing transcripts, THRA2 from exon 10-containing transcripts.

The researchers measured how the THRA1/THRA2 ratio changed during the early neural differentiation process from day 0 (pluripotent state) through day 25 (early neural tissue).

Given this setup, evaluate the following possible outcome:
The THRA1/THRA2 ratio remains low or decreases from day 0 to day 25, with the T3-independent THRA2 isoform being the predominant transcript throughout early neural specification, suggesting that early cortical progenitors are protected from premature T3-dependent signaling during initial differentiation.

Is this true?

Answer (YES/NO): YES